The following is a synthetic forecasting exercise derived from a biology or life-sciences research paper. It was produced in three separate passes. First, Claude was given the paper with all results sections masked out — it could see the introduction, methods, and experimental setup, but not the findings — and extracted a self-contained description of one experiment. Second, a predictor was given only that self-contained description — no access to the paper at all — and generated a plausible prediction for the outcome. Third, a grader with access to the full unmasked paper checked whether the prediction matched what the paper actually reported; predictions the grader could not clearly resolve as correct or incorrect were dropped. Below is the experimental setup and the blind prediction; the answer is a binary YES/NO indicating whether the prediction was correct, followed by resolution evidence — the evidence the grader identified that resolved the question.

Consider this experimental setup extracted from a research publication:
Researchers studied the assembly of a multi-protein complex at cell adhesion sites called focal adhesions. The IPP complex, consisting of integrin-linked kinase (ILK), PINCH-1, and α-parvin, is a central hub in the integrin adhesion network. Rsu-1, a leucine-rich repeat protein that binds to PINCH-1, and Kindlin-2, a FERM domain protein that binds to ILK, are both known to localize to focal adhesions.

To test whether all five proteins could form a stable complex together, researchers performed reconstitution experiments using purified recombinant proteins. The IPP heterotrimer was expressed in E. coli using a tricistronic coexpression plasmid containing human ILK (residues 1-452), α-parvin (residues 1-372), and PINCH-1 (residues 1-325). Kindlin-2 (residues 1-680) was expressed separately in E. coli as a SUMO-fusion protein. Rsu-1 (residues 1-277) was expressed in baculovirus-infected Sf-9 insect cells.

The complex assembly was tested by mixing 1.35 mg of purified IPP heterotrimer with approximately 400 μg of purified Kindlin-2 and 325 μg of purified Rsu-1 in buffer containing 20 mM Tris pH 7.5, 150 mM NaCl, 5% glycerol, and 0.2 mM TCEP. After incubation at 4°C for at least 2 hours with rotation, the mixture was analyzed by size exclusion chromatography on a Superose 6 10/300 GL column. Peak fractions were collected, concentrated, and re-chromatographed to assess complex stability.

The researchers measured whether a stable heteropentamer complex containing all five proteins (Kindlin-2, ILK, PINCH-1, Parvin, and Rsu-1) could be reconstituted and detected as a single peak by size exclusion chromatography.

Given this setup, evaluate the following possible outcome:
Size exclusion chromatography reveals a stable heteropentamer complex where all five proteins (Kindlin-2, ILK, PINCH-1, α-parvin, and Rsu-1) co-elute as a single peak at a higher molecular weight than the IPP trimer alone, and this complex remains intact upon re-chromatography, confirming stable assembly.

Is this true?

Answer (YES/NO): YES